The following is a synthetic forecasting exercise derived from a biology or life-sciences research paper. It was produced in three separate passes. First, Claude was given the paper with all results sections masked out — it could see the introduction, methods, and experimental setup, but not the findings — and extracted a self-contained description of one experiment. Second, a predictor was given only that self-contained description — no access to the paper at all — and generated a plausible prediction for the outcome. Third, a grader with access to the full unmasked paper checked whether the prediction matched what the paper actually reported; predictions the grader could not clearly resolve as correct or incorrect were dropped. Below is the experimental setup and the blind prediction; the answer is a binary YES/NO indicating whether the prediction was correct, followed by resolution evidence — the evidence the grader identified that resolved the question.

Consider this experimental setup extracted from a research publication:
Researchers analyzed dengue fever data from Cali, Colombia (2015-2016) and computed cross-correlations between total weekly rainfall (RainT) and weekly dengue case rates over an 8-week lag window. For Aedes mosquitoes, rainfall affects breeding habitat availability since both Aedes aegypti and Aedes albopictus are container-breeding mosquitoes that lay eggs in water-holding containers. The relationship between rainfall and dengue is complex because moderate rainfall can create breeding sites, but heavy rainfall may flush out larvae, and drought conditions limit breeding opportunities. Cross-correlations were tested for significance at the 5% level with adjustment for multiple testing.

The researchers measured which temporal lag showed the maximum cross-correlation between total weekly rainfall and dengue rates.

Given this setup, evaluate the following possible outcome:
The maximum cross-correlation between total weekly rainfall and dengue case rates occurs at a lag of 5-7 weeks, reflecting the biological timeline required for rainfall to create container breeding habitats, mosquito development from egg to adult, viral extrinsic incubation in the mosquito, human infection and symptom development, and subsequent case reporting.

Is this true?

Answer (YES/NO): NO